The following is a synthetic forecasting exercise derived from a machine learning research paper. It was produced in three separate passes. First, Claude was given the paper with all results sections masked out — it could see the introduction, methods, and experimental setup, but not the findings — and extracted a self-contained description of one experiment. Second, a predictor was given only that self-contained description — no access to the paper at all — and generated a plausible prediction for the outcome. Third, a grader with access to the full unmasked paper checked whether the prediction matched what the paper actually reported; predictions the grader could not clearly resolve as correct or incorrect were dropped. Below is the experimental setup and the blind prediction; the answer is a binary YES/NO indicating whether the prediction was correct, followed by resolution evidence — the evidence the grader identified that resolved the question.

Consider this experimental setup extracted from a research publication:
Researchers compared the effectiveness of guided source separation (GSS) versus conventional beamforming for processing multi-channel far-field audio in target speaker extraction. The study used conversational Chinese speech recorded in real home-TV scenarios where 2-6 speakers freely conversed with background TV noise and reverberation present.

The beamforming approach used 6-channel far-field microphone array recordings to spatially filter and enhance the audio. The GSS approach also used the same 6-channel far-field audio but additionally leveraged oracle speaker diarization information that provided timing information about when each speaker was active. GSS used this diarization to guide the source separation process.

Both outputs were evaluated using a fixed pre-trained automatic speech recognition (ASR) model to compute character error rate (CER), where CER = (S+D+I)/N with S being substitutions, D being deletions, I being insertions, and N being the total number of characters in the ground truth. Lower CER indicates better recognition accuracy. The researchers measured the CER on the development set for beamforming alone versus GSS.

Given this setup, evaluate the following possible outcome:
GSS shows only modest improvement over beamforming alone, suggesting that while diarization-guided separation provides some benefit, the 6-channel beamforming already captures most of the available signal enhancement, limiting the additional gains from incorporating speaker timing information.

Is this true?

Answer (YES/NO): NO